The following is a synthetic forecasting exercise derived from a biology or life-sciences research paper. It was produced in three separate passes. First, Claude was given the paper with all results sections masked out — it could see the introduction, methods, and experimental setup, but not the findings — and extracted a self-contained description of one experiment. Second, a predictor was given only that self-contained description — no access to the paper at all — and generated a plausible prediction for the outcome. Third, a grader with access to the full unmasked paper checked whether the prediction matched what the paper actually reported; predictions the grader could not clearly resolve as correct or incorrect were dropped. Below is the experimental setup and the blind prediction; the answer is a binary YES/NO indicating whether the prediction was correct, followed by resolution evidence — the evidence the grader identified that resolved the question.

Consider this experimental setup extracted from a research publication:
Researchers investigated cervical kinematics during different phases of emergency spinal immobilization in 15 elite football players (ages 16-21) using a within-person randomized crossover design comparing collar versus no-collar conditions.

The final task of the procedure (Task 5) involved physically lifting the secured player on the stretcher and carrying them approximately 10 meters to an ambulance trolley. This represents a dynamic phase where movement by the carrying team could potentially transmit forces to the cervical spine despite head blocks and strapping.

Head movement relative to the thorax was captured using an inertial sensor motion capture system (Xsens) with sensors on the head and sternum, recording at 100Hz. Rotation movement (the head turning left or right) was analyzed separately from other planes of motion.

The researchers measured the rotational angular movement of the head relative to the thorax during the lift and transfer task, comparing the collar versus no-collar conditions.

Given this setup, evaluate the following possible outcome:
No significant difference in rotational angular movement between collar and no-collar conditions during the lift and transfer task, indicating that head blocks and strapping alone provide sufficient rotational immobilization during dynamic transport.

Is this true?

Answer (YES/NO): YES